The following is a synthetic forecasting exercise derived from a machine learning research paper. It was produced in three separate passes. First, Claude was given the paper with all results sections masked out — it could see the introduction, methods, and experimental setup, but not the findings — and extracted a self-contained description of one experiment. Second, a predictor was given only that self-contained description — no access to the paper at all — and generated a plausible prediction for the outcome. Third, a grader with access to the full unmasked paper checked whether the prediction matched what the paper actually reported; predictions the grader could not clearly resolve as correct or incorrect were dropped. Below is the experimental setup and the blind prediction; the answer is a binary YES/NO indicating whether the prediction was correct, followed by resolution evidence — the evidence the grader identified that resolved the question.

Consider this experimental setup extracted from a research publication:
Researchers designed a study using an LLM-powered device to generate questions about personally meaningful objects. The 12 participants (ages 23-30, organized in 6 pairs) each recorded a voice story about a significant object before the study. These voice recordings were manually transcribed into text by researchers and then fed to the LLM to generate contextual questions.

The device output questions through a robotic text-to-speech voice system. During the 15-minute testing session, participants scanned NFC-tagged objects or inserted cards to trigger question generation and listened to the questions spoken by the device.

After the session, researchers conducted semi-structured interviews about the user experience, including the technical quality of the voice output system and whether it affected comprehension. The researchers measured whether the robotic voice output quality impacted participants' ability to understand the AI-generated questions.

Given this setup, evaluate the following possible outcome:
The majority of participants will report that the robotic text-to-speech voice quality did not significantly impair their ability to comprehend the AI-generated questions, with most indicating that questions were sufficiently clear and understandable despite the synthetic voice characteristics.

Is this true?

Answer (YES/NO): NO